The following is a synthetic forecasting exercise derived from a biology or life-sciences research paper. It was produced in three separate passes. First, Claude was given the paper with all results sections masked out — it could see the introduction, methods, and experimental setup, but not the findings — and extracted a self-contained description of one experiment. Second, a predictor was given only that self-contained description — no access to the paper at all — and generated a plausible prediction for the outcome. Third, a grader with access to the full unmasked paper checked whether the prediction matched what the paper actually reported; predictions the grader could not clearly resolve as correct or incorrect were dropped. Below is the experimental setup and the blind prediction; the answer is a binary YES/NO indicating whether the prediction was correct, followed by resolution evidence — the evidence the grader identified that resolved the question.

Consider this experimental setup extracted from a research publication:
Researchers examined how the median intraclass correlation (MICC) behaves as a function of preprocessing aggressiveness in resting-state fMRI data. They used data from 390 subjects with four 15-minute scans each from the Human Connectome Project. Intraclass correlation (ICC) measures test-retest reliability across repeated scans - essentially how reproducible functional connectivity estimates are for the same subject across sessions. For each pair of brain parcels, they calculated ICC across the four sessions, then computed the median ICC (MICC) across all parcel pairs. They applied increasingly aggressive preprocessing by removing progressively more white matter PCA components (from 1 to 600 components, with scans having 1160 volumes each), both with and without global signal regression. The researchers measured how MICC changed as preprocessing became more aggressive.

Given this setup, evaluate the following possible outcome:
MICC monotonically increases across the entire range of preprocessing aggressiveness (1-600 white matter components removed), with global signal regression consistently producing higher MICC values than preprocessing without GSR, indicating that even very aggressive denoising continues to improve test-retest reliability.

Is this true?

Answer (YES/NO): NO